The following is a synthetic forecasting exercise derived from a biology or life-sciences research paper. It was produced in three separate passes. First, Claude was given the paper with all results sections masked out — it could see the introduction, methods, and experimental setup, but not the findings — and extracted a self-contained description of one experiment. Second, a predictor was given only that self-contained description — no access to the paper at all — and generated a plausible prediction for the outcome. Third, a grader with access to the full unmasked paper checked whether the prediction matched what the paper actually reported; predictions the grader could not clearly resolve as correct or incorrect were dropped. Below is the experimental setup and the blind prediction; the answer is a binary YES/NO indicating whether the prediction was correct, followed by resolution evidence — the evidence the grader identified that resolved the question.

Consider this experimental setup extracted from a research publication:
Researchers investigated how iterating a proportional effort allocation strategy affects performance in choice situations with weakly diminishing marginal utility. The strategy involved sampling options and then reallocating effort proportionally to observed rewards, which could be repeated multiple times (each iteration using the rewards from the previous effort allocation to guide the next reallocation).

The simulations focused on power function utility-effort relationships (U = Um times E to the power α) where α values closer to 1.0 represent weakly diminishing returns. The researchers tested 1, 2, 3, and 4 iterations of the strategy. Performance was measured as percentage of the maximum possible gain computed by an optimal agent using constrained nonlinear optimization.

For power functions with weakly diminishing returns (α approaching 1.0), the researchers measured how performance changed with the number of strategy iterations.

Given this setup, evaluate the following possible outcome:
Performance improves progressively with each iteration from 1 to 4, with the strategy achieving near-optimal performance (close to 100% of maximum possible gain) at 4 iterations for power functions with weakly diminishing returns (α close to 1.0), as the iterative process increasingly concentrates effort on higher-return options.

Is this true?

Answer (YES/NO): NO